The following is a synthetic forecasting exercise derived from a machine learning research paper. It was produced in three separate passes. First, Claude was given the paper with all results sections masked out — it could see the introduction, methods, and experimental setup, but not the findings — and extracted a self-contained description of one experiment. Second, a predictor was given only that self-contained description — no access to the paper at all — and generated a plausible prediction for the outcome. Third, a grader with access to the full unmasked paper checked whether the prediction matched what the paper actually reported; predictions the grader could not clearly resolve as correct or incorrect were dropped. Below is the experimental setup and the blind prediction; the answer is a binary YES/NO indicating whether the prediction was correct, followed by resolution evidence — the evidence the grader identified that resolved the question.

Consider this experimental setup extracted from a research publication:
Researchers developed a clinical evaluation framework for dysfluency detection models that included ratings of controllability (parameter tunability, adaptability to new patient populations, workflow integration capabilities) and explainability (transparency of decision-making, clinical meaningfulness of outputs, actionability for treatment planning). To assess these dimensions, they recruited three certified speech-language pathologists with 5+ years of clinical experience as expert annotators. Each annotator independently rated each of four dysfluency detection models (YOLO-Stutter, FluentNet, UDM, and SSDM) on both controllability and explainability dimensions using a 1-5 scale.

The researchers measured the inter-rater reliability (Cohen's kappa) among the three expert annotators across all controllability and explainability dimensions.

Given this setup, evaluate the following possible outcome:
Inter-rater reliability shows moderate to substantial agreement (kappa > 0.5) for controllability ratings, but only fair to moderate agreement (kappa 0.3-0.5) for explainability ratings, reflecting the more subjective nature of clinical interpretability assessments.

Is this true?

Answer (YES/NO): NO